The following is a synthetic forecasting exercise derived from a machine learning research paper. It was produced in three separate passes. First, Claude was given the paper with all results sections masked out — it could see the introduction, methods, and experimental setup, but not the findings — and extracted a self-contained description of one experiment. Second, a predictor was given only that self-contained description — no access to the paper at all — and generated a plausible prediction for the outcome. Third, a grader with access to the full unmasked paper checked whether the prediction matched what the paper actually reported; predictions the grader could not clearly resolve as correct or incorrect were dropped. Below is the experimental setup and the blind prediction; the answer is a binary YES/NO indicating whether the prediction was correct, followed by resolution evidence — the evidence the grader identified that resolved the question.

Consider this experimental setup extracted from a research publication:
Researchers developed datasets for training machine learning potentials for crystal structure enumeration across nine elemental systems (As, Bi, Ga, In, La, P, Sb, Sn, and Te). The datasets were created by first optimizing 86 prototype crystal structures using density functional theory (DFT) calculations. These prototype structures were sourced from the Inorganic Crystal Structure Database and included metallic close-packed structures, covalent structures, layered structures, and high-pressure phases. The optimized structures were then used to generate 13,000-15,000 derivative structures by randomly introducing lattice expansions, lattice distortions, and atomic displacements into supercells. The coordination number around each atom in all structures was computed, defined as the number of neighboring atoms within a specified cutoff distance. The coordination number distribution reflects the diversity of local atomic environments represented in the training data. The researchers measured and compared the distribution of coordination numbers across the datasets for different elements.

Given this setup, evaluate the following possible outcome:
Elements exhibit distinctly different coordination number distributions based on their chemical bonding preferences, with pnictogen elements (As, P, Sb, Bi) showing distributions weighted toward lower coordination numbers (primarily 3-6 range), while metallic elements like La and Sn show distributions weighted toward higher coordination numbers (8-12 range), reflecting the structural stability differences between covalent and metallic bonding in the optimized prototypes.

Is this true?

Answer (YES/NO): NO